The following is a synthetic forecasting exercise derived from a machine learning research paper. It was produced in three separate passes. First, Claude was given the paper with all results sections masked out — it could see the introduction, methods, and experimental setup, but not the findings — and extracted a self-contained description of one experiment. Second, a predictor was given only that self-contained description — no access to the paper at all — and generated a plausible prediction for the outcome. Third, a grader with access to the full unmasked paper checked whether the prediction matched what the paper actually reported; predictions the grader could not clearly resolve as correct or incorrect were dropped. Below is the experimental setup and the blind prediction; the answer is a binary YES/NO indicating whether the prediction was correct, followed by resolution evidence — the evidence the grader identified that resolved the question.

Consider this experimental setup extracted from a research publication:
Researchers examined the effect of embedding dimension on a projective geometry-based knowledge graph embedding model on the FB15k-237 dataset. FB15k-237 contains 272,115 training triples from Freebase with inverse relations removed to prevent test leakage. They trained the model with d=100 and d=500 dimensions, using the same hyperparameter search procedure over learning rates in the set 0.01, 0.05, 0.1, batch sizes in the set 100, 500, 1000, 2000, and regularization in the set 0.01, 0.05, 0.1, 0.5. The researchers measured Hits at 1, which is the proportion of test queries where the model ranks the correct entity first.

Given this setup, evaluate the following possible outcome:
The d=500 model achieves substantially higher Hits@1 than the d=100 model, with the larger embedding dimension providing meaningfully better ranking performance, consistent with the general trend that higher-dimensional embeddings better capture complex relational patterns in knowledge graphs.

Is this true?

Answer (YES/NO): NO